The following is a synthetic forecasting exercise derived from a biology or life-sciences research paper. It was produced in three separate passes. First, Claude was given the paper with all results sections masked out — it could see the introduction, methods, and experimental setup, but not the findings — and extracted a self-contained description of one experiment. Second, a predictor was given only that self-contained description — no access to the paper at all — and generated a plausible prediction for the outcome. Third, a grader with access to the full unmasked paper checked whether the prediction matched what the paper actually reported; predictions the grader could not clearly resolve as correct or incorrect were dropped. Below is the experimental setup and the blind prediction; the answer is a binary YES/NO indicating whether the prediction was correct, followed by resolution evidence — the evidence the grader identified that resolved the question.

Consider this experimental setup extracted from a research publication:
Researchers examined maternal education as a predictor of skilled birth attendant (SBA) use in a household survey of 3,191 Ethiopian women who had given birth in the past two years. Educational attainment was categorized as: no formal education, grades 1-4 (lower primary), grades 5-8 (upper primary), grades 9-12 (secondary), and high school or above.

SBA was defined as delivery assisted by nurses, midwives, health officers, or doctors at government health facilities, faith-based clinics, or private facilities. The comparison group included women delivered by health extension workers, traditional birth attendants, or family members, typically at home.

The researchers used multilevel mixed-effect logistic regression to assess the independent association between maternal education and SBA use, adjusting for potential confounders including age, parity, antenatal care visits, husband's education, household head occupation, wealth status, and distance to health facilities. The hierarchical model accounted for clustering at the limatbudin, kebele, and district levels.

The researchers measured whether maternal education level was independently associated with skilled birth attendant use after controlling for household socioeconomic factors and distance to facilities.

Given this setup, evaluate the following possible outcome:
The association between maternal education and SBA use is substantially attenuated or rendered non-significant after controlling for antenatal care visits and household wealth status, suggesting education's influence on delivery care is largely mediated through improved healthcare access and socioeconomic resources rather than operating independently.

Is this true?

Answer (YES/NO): NO